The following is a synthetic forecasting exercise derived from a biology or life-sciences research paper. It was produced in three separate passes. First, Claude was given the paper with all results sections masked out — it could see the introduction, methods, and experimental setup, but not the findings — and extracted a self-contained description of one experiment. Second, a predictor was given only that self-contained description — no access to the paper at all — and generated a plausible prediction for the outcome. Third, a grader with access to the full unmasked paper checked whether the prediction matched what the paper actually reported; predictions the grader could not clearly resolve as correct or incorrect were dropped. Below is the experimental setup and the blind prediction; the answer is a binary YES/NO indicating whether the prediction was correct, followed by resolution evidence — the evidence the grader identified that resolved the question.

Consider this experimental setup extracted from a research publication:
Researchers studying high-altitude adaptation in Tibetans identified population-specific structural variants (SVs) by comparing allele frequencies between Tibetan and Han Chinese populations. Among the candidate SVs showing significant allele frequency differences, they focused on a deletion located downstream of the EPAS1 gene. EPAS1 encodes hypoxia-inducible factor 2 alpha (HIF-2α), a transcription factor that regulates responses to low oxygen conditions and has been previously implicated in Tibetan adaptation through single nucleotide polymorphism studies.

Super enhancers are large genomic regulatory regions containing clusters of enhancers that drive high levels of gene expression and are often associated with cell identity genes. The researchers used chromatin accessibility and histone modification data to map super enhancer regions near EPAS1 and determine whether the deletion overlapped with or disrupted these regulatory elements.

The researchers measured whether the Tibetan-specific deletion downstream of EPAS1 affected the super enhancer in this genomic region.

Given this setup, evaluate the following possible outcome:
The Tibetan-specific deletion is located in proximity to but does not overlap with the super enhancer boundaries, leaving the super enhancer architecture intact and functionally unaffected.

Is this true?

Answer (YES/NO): NO